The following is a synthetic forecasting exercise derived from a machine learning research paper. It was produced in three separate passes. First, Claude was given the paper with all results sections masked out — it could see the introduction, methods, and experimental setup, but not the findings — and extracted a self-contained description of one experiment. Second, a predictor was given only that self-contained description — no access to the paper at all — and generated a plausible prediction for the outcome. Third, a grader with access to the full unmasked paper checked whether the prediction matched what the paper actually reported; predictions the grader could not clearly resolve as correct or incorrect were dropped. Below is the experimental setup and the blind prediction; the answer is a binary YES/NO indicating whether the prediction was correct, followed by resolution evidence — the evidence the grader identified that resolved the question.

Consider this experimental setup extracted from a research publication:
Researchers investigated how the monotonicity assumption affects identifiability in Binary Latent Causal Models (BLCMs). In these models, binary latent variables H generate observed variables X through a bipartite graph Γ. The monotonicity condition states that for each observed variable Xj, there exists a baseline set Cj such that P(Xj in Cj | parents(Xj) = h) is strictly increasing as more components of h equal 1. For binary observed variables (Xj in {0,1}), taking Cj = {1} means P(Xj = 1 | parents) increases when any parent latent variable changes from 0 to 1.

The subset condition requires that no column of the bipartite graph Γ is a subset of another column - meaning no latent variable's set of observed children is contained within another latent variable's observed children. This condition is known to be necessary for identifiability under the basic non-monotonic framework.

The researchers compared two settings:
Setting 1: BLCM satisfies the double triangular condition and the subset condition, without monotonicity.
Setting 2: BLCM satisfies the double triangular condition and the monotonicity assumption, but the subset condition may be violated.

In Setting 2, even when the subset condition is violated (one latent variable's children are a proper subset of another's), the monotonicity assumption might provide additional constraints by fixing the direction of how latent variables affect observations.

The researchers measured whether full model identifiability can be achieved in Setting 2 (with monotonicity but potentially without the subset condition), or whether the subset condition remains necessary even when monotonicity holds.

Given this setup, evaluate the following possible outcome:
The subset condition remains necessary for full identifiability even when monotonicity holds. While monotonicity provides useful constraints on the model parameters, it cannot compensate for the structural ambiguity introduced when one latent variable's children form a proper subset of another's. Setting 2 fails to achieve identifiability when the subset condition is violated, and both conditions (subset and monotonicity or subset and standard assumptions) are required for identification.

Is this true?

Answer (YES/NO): NO